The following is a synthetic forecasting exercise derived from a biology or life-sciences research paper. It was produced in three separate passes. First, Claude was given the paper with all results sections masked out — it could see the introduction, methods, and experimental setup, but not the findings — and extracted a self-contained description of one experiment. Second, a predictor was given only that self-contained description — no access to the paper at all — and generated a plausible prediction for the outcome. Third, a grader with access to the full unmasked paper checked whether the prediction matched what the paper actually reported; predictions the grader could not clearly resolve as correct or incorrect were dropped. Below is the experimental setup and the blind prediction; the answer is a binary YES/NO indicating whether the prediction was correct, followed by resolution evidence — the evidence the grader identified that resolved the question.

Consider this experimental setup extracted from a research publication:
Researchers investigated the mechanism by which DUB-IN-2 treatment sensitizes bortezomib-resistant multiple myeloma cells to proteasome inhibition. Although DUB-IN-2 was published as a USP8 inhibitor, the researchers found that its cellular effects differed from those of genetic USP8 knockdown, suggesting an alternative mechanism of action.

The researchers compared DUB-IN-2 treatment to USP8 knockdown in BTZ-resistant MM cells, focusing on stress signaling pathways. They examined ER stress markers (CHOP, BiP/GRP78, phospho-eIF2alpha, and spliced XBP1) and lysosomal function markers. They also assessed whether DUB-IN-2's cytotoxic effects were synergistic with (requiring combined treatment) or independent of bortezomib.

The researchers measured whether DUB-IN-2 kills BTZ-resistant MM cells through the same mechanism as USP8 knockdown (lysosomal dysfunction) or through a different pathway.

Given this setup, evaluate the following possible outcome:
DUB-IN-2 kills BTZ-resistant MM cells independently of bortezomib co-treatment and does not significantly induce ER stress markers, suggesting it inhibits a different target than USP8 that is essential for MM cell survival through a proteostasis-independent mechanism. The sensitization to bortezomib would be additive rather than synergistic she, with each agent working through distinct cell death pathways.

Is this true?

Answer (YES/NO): NO